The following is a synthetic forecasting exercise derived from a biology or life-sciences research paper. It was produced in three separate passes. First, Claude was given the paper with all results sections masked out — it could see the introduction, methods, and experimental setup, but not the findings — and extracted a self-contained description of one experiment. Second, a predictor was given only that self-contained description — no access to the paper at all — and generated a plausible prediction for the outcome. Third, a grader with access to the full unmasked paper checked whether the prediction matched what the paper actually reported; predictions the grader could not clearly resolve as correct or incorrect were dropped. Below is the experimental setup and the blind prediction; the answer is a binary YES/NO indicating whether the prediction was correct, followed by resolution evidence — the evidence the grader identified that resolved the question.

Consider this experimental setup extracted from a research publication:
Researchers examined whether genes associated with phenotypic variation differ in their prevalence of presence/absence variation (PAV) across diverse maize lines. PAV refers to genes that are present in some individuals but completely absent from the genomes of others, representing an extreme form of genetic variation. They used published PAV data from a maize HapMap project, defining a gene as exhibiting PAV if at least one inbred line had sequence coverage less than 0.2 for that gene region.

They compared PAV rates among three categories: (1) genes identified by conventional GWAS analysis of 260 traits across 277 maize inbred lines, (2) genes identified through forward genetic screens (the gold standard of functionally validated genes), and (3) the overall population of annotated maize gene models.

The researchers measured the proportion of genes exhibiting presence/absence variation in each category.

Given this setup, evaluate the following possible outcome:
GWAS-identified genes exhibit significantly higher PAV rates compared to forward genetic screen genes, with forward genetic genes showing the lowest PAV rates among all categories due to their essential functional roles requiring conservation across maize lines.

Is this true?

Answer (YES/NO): YES